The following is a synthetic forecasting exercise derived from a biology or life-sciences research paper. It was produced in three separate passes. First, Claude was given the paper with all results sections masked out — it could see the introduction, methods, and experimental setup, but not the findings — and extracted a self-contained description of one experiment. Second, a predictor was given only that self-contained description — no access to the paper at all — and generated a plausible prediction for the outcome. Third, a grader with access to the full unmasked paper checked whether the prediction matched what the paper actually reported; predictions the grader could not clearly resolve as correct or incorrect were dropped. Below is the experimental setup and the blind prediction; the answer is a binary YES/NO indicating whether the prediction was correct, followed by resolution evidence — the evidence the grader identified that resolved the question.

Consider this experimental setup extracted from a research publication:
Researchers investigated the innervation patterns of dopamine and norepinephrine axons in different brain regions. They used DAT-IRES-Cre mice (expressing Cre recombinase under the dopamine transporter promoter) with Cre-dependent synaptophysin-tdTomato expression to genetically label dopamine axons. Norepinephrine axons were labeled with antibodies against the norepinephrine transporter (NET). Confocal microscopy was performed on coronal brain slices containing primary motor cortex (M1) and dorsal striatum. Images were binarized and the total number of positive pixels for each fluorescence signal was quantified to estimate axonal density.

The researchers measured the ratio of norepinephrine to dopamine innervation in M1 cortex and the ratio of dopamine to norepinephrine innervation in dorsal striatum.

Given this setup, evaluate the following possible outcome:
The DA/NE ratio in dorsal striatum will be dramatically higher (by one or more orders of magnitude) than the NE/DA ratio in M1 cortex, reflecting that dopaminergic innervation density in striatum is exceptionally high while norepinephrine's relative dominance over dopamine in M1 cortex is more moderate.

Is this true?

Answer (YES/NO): YES